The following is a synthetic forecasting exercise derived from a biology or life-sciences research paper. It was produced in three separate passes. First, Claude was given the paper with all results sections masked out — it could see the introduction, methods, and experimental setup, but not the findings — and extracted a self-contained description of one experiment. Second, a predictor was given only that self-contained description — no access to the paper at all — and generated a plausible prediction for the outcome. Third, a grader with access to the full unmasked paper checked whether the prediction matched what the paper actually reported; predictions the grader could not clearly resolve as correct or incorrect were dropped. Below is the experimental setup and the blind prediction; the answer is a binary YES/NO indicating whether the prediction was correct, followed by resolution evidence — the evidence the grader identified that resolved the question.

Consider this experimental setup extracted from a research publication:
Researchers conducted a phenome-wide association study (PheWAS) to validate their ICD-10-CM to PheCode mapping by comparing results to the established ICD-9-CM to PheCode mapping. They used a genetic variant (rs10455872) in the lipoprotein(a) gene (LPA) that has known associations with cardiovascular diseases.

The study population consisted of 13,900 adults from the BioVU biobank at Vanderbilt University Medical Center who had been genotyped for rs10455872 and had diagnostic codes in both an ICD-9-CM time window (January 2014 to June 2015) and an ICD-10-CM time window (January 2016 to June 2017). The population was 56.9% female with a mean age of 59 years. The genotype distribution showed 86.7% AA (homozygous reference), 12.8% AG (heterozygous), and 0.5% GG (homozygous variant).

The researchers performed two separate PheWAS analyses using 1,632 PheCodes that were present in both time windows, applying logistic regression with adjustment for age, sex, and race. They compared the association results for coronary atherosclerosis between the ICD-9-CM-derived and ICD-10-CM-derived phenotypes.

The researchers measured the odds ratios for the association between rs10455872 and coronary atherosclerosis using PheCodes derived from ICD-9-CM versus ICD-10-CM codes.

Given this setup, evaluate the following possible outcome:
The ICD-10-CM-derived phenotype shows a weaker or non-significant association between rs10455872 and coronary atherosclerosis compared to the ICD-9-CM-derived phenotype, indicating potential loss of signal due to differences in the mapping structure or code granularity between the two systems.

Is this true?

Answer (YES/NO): NO